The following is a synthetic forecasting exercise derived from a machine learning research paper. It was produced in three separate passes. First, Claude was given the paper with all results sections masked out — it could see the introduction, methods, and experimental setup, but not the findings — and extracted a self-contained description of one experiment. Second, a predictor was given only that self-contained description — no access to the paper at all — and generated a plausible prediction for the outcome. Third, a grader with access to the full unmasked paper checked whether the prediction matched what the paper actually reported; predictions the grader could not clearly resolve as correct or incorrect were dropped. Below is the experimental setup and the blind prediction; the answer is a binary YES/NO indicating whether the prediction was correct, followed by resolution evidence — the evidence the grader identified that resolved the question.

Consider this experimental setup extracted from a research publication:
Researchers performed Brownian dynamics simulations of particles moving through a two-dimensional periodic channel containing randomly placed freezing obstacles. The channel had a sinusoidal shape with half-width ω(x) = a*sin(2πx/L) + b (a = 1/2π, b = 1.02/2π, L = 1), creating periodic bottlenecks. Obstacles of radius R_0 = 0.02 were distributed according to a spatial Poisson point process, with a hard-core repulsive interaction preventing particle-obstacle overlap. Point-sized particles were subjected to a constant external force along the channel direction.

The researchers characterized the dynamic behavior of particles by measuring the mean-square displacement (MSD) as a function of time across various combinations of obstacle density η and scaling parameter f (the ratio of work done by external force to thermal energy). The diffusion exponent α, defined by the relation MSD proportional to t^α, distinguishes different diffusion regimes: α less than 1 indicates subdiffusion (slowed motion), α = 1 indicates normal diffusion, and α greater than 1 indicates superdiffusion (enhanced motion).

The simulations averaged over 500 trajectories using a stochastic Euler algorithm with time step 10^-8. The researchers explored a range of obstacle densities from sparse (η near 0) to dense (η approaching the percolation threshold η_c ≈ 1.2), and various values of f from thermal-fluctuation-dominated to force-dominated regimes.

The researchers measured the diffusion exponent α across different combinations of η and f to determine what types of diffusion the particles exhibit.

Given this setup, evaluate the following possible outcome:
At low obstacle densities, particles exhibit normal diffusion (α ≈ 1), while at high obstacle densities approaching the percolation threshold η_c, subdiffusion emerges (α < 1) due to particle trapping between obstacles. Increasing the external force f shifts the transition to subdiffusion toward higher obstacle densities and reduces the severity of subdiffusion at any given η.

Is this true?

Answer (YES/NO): NO